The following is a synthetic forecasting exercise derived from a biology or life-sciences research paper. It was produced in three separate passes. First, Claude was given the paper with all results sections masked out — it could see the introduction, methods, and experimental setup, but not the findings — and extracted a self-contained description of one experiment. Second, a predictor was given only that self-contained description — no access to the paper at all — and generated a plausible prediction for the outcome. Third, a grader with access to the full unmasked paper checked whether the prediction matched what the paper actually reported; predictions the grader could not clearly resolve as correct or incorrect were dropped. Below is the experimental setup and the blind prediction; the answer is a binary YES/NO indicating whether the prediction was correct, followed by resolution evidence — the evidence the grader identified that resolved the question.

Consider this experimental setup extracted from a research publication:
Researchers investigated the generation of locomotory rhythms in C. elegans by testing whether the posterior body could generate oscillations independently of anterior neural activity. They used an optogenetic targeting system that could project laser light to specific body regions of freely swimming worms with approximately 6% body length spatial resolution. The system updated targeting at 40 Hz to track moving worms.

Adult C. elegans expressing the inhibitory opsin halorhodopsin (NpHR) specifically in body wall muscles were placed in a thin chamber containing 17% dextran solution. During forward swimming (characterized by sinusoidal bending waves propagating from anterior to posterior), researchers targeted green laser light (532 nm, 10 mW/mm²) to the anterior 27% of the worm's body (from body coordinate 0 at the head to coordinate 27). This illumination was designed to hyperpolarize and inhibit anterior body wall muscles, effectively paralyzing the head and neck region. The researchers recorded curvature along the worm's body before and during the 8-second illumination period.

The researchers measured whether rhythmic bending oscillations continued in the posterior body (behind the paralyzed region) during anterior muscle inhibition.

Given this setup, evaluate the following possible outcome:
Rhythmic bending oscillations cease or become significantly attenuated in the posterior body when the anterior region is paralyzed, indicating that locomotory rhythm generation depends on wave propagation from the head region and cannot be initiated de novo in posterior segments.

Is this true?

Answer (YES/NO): NO